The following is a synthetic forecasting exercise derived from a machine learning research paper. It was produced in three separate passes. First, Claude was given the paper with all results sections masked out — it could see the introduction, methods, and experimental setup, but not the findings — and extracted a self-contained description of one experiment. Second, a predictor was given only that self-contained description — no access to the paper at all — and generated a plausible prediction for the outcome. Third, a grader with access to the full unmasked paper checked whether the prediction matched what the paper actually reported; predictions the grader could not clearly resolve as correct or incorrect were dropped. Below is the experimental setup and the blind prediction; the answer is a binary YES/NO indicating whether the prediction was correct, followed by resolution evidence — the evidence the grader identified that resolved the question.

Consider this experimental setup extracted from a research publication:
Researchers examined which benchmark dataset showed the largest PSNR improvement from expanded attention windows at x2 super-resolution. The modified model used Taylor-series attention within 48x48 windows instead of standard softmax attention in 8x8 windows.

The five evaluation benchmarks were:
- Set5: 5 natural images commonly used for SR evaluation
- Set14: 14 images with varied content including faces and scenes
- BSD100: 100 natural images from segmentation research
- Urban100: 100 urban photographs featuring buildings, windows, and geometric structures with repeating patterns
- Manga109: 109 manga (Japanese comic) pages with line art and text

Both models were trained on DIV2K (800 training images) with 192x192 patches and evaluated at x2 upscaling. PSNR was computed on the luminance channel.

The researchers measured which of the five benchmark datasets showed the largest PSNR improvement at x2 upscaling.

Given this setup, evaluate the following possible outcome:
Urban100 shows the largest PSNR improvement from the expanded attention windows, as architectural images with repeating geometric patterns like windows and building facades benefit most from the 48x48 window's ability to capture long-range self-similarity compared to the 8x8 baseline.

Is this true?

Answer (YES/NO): YES